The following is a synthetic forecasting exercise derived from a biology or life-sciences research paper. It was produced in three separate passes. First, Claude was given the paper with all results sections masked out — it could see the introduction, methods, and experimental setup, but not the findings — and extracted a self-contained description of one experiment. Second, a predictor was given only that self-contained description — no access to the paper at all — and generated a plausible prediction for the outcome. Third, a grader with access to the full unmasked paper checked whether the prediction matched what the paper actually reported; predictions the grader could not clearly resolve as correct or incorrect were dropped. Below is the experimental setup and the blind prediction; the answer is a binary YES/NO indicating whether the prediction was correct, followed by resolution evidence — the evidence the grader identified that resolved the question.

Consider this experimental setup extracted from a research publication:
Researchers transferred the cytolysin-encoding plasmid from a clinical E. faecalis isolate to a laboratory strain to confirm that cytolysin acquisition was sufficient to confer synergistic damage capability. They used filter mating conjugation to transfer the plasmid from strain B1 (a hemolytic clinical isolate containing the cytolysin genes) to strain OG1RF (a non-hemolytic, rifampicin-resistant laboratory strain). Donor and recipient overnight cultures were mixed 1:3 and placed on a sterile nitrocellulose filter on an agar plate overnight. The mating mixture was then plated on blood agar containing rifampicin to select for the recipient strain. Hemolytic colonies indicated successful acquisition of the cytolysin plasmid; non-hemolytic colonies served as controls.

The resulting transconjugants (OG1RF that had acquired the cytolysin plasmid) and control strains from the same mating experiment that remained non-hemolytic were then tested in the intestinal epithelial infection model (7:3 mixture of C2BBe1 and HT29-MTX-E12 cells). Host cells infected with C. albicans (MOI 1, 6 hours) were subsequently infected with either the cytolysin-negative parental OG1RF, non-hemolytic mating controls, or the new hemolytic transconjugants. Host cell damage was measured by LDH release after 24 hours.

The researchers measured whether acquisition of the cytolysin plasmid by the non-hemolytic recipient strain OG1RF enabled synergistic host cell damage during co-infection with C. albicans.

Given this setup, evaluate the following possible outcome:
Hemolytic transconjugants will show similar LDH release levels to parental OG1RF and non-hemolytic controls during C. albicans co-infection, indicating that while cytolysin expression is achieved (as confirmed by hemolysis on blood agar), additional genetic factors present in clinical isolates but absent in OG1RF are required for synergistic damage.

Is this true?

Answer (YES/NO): NO